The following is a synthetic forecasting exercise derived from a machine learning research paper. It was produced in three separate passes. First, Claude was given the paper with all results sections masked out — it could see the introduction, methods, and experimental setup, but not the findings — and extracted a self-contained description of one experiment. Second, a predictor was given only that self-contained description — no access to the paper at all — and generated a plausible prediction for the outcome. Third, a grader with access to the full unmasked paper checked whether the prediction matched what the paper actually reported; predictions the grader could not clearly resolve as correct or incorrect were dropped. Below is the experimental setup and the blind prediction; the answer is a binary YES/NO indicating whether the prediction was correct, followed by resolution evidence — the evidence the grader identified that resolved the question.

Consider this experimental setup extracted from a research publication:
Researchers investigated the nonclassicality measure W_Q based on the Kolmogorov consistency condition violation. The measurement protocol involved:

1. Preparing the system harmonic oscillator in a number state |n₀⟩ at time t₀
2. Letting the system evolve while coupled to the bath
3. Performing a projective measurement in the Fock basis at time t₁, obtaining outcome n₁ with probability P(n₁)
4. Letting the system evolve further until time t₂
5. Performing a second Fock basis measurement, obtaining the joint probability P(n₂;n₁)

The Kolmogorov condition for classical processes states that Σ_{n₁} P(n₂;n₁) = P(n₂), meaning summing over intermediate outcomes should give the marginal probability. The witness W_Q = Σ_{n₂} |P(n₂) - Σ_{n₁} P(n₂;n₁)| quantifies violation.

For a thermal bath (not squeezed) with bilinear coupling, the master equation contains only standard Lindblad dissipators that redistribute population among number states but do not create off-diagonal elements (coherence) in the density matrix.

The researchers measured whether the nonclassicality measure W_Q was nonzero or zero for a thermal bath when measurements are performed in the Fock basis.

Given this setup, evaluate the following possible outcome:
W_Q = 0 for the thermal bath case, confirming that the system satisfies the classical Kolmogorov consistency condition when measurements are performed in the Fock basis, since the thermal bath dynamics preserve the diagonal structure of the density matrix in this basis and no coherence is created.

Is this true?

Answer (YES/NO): YES